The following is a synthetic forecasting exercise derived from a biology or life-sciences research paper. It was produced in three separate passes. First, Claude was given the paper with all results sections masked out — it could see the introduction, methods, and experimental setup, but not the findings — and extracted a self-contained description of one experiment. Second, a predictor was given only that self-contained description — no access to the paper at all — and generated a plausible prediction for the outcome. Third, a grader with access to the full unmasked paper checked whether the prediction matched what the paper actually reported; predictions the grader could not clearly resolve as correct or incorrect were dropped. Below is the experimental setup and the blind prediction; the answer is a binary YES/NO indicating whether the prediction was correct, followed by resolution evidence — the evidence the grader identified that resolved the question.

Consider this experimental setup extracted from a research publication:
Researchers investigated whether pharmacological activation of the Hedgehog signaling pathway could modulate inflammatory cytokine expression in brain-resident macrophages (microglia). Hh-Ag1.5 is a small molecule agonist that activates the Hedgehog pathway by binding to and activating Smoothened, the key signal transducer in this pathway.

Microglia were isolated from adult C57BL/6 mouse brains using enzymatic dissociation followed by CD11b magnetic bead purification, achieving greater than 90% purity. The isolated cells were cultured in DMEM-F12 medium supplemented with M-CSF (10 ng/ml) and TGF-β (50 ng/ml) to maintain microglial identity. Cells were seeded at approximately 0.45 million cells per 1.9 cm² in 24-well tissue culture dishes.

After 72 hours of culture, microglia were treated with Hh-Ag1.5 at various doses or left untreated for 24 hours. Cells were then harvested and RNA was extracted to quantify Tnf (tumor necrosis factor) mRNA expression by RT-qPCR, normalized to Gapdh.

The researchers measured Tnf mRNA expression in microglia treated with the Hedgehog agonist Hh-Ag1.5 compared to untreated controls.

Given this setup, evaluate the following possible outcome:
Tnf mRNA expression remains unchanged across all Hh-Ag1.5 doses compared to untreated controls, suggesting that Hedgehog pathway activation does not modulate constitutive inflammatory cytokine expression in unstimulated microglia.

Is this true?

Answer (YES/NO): NO